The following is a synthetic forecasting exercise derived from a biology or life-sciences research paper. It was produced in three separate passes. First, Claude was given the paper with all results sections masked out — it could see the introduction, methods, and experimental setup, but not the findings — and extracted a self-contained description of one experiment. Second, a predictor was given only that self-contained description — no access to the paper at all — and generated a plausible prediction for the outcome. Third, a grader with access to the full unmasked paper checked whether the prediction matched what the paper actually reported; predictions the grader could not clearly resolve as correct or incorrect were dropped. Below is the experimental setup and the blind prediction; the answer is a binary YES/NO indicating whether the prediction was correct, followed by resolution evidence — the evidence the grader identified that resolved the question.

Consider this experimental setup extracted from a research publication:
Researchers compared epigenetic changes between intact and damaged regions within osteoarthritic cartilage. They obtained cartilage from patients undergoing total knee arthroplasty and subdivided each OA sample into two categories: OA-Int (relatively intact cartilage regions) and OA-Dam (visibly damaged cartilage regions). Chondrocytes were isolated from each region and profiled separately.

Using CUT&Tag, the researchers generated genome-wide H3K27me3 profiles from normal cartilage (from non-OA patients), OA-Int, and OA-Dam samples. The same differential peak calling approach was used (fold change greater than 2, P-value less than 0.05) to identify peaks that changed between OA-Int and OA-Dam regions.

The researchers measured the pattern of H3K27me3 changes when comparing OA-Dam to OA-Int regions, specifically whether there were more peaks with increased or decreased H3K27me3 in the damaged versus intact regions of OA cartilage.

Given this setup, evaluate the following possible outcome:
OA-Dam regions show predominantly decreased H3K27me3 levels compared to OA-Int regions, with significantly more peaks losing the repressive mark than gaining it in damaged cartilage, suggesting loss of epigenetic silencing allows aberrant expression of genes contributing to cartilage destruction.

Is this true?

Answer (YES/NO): YES